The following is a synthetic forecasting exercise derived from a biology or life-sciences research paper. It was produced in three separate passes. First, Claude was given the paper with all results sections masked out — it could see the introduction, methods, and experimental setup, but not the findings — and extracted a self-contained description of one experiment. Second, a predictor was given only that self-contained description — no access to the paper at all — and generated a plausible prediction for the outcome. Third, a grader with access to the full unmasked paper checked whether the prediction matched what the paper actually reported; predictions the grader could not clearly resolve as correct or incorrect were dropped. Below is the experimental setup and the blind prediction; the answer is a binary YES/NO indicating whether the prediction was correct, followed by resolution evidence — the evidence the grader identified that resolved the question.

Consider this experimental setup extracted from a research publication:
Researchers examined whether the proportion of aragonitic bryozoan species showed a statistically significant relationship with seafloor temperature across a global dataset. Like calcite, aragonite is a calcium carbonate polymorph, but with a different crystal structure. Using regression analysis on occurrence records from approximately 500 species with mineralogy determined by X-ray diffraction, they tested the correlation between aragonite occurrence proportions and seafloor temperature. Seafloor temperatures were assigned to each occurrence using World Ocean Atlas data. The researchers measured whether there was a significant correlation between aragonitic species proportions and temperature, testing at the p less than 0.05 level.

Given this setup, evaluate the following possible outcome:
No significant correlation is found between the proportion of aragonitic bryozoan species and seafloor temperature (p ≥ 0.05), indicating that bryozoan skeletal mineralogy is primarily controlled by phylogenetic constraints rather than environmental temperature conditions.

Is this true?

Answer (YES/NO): NO